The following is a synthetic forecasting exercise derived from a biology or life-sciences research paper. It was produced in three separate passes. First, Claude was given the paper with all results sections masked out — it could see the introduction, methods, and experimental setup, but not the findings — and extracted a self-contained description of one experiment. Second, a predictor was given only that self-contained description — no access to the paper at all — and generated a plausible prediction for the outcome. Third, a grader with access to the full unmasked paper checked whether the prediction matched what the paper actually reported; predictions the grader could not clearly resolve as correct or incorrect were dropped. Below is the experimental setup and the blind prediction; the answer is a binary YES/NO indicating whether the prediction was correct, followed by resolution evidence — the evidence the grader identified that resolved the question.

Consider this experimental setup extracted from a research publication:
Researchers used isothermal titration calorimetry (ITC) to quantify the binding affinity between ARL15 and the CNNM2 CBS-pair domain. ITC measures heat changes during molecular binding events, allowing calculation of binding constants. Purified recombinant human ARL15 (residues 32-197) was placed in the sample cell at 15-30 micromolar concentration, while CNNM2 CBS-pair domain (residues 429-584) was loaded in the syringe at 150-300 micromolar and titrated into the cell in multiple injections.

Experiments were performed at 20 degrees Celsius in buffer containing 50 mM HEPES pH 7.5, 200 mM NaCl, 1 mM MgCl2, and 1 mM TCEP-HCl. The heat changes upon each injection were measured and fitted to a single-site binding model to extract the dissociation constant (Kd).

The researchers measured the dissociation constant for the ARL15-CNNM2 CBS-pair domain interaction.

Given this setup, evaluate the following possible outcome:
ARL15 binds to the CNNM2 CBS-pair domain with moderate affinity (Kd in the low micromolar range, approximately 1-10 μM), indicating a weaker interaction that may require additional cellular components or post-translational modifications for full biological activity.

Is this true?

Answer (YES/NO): YES